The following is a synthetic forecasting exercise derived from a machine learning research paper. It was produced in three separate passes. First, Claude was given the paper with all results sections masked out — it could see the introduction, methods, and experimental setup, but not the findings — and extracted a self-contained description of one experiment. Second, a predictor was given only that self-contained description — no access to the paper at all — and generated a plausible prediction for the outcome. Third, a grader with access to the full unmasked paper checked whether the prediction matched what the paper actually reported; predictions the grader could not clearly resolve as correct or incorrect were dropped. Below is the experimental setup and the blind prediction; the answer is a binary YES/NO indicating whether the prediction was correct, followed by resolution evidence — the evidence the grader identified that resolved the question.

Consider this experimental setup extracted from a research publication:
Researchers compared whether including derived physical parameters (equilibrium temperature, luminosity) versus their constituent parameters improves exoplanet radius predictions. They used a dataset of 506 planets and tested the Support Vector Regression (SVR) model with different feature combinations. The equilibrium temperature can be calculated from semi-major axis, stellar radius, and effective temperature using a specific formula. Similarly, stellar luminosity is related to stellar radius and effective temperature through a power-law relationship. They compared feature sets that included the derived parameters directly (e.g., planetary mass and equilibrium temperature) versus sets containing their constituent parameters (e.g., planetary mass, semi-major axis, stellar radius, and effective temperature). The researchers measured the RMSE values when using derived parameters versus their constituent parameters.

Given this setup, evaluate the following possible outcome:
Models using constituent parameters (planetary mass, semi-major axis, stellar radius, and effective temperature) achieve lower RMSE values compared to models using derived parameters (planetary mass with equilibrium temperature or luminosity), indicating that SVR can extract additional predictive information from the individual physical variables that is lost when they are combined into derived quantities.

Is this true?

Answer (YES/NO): NO